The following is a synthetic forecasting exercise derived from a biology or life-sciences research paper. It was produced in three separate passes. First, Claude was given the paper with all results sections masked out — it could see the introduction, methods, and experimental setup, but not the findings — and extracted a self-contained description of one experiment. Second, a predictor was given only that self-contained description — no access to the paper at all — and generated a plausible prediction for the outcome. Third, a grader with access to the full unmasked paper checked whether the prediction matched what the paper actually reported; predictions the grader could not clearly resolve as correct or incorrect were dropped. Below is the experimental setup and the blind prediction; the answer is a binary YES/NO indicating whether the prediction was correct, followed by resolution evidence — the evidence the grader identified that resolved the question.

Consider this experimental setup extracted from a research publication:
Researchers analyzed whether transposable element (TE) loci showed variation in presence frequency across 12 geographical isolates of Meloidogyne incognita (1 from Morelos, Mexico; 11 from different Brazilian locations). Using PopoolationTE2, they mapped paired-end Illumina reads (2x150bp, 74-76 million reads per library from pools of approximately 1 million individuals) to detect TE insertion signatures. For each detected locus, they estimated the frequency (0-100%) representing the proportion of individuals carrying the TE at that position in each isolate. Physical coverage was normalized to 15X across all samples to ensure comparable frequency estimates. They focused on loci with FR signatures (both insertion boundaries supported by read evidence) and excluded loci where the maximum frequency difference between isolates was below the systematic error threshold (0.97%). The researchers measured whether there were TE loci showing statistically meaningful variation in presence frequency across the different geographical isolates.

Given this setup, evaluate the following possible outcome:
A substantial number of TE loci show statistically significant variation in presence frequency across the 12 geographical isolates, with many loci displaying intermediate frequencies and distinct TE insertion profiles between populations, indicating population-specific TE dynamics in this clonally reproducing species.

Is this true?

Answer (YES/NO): NO